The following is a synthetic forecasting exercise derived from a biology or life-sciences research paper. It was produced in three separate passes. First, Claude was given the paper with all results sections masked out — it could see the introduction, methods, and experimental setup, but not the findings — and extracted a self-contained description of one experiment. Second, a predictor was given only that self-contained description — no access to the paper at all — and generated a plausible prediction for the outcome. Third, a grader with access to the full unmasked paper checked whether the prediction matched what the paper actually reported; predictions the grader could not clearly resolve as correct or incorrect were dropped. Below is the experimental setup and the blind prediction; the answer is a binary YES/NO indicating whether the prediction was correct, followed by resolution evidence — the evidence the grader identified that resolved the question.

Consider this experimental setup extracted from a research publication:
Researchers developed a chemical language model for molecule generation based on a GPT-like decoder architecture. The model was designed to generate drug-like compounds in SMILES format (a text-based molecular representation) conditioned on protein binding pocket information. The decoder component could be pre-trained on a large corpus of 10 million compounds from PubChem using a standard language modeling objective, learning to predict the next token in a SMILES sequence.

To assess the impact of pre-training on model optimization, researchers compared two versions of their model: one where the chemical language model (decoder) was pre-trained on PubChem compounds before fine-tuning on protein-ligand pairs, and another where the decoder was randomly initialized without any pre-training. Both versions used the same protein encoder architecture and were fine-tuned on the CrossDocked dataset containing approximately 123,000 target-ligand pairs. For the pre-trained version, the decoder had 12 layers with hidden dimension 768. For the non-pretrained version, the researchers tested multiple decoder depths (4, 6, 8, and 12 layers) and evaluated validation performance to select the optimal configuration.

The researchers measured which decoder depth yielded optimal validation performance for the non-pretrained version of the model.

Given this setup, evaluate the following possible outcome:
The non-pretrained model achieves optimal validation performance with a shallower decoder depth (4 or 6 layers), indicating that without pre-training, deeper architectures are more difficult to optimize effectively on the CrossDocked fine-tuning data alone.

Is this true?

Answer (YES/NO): YES